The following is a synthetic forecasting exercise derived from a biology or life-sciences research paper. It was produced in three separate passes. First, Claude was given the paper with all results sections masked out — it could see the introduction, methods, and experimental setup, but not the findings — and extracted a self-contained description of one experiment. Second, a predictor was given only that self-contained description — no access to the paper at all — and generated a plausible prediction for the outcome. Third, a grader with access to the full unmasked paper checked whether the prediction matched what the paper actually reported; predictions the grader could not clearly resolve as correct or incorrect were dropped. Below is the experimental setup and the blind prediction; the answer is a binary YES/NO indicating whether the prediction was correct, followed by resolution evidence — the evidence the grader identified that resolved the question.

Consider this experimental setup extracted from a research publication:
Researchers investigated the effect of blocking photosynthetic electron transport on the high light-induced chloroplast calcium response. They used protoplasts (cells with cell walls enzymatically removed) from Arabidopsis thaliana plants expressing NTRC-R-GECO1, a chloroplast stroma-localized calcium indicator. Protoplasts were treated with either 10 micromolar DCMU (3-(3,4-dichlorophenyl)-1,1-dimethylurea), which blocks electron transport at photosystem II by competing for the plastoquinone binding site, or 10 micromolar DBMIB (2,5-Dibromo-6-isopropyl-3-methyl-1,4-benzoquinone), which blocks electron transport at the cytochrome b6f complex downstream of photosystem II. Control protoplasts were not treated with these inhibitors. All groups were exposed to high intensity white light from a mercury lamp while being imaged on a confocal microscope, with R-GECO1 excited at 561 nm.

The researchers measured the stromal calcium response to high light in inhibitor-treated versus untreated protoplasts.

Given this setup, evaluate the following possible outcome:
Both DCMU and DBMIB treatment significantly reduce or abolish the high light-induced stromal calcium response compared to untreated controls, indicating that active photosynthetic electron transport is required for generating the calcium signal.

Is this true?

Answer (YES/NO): NO